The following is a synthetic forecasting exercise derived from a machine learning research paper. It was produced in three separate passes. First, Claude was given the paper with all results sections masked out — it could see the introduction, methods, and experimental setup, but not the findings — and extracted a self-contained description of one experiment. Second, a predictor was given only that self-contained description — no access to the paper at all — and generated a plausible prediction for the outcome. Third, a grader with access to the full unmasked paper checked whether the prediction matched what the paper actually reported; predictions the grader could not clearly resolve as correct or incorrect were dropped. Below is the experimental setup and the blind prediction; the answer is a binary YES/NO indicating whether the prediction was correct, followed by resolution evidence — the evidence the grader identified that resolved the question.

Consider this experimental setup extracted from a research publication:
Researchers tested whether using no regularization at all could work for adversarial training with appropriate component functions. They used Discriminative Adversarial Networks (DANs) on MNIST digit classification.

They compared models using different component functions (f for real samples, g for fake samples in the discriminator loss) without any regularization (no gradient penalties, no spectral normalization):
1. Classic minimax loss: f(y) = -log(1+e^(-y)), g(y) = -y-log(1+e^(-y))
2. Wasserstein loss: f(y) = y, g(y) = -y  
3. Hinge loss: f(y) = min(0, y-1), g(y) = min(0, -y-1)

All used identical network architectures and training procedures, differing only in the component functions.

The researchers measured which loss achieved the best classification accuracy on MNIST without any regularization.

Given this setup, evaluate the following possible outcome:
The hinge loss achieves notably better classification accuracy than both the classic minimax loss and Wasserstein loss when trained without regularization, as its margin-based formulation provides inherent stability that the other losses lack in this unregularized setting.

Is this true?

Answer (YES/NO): YES